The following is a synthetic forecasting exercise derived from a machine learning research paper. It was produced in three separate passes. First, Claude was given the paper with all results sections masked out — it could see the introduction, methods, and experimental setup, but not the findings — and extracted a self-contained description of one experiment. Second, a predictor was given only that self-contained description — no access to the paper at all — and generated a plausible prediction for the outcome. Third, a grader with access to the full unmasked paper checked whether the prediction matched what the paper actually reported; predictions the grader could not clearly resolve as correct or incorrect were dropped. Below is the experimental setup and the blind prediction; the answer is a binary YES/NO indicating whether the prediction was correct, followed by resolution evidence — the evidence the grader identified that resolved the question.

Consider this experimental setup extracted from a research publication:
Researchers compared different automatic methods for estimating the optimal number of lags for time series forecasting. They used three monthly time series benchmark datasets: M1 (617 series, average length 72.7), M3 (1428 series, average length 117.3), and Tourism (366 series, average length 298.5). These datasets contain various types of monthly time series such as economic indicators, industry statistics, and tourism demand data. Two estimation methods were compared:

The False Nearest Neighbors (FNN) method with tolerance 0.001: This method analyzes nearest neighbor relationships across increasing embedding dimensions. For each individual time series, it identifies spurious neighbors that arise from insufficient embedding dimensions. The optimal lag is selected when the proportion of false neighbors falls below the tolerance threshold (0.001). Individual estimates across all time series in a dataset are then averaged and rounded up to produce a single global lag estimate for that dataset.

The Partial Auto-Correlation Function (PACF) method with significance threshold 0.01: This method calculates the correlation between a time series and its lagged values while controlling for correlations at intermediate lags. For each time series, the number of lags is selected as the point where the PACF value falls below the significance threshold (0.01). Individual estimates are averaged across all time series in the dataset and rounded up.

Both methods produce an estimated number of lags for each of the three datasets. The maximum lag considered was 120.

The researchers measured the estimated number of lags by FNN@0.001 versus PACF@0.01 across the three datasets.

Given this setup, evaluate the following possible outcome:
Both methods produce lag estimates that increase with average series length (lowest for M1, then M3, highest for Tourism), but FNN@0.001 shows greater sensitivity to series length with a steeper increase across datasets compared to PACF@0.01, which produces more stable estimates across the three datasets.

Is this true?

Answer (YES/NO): NO